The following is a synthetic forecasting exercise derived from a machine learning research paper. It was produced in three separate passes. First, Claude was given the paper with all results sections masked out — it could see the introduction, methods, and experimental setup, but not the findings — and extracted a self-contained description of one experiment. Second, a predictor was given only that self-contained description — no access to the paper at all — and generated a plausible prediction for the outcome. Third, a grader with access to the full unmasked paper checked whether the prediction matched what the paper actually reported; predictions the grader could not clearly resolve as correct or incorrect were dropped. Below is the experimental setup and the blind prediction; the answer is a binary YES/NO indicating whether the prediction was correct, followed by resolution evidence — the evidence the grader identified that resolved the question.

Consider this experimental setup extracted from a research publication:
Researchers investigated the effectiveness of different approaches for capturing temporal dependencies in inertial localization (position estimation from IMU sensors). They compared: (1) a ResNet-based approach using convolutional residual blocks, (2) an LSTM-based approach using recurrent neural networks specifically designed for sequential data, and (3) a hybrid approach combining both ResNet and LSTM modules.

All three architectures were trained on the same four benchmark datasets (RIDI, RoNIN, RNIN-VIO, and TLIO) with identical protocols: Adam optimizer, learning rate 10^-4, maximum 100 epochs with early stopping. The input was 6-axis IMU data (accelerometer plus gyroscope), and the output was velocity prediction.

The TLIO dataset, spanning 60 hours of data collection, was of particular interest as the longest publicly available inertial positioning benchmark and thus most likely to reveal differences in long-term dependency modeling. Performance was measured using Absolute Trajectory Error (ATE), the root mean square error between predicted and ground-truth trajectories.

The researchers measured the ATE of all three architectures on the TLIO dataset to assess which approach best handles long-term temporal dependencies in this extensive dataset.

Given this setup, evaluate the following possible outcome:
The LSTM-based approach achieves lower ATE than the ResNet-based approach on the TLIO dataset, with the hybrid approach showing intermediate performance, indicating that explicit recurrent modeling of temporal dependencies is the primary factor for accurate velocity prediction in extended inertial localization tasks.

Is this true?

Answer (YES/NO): NO